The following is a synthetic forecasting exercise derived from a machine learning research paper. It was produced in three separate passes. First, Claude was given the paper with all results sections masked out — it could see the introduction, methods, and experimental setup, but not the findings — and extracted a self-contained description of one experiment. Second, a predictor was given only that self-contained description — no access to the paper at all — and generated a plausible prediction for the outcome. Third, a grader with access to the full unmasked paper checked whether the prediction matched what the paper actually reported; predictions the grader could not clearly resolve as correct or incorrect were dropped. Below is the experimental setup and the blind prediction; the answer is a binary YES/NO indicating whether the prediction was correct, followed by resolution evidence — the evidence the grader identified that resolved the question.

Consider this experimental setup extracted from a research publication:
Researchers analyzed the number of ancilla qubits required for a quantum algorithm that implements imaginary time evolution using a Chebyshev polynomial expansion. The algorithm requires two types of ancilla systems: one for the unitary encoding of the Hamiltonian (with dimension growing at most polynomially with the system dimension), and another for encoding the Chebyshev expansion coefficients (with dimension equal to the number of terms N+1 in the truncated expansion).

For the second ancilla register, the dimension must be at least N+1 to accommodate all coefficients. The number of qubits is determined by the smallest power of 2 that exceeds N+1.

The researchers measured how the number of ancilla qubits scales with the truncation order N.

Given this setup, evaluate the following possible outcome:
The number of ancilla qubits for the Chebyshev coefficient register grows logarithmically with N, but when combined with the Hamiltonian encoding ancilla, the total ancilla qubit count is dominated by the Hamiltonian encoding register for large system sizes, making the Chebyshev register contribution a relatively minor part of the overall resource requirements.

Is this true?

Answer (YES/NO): NO